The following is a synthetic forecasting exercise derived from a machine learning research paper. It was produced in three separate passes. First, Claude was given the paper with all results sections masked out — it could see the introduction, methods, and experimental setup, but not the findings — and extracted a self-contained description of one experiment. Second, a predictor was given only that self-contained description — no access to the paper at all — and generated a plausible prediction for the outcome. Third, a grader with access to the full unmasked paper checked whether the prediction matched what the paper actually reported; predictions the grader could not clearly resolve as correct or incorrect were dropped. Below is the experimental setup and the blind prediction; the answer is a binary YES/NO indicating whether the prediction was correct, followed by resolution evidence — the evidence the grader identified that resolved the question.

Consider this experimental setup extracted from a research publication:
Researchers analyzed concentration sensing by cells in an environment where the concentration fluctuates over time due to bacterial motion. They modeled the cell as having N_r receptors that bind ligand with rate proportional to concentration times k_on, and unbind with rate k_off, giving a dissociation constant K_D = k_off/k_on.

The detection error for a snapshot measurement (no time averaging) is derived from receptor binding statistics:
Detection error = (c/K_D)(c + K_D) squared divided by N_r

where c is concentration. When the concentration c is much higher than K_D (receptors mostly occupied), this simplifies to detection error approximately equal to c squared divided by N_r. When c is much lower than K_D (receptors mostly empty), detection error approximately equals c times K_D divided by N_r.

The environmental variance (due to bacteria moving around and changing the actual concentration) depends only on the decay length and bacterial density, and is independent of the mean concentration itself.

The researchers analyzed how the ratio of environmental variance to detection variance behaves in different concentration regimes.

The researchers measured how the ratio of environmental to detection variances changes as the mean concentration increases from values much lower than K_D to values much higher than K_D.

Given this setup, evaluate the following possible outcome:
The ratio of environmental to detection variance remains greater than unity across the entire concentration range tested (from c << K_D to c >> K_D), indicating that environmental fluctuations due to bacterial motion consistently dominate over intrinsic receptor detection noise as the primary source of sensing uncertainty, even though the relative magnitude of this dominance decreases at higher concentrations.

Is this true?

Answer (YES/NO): NO